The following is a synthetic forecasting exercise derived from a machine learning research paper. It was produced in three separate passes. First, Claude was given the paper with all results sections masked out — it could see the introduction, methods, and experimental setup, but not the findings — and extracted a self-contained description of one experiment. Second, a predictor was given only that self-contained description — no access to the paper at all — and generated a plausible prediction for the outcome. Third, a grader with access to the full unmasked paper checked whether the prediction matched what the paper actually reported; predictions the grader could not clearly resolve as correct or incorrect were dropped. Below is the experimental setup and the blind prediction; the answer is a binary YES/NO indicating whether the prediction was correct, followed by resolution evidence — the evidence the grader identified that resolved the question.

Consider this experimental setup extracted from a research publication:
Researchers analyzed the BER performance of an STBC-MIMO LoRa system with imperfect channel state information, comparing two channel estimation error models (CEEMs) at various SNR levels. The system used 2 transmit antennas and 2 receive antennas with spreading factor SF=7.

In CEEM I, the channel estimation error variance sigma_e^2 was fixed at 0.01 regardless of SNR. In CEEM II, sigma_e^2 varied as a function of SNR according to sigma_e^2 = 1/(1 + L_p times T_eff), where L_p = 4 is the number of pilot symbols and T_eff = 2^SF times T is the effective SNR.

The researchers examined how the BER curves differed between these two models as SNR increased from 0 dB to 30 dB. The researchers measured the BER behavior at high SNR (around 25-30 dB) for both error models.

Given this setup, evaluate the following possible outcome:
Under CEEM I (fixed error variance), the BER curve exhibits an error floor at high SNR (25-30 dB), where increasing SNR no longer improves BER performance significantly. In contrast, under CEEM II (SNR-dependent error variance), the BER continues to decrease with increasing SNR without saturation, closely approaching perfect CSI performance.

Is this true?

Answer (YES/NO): YES